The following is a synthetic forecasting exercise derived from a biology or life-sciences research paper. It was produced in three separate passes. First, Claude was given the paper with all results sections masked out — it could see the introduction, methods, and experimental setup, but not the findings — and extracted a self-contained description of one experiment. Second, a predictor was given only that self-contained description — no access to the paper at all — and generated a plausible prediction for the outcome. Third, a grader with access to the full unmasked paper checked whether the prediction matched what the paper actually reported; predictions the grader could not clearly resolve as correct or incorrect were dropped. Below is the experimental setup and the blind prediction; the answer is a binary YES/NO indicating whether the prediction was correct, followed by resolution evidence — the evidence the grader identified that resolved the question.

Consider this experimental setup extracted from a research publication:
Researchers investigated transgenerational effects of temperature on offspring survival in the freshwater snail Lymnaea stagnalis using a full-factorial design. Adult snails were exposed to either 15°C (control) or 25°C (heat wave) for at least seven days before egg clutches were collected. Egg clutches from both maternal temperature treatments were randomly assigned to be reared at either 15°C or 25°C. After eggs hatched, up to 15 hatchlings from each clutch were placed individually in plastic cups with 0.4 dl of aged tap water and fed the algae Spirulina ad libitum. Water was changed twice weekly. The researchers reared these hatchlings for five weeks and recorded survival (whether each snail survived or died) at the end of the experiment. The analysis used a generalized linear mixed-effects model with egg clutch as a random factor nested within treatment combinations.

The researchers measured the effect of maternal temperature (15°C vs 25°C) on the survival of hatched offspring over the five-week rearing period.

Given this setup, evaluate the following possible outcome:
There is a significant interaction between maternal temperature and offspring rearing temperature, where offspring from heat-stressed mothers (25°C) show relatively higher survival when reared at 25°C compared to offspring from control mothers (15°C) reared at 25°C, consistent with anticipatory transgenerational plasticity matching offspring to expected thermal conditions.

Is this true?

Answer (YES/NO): NO